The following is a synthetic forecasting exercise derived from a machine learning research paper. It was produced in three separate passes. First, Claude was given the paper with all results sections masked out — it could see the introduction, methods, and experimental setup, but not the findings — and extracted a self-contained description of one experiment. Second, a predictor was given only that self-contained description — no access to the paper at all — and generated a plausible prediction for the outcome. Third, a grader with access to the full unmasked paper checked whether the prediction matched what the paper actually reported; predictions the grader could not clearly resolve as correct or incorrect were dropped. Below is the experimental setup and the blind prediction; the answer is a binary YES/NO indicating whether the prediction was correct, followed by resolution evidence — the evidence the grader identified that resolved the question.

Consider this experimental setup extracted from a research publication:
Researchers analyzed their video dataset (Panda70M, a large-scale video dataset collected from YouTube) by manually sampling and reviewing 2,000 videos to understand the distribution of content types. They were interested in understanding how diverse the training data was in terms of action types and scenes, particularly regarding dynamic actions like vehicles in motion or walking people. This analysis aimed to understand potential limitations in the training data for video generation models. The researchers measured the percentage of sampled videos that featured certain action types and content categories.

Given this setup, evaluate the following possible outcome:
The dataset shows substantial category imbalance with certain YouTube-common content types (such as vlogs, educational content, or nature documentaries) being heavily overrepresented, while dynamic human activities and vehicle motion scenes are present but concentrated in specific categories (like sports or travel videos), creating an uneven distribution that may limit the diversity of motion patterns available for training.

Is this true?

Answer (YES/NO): NO